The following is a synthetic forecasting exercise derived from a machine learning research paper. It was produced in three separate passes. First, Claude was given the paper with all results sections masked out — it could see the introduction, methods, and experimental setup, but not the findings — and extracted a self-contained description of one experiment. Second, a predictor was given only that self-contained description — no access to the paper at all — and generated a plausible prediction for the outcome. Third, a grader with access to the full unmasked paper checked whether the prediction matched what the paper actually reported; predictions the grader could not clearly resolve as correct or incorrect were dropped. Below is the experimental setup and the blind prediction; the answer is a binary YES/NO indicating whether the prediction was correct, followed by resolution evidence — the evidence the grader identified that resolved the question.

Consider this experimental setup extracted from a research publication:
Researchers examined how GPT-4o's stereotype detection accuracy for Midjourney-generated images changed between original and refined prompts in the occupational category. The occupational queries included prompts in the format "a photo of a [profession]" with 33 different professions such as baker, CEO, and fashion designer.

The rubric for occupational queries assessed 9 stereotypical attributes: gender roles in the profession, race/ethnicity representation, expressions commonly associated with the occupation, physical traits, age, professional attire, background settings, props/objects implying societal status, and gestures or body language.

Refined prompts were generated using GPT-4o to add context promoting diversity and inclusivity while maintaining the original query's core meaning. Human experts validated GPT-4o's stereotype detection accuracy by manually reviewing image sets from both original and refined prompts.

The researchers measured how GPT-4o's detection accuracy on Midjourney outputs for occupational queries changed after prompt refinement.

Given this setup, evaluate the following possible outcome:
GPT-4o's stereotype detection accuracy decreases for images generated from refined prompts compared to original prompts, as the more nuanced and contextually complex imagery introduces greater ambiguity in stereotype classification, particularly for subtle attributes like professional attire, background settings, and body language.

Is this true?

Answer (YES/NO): YES